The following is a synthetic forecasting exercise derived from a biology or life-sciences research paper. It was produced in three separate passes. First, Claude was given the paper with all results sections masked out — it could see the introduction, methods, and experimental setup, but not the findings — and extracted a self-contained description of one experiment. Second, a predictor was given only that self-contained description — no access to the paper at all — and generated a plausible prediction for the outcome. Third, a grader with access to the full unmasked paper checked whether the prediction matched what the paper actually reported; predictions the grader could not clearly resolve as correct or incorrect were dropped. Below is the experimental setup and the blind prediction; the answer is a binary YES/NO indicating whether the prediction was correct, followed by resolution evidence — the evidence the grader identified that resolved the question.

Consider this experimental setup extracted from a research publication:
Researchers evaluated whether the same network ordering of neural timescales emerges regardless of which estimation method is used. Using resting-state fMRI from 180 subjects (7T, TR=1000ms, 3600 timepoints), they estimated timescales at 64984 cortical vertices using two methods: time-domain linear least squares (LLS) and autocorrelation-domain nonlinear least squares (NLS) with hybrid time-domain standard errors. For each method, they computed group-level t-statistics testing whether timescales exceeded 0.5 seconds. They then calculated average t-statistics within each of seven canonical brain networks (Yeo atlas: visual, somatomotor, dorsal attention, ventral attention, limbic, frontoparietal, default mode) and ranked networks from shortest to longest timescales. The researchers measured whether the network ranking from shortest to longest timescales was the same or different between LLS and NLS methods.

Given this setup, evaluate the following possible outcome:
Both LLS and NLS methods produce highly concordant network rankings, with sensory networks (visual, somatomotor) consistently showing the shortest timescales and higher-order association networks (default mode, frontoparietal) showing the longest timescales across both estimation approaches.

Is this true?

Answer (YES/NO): NO